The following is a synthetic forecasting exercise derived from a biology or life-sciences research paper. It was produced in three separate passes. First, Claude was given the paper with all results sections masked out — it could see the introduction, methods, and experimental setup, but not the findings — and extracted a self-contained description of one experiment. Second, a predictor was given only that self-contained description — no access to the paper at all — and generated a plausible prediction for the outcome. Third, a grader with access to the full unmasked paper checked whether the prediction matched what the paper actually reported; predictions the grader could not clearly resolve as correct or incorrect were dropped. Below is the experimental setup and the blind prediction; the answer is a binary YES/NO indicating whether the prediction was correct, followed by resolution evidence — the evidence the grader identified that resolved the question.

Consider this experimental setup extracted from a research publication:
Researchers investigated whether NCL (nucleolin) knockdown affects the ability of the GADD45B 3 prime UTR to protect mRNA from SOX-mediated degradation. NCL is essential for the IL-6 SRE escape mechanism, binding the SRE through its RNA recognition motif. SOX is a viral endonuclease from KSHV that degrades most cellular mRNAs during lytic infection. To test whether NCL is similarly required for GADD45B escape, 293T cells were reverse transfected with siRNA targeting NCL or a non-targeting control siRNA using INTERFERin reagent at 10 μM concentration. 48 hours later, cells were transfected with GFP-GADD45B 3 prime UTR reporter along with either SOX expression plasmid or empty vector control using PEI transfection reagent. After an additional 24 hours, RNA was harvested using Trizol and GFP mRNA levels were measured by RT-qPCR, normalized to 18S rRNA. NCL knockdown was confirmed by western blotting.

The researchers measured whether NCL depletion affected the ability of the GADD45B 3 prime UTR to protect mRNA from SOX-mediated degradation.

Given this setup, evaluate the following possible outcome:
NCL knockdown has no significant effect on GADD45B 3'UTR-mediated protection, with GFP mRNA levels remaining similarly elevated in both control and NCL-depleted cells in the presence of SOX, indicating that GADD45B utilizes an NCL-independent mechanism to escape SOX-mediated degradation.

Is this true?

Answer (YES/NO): YES